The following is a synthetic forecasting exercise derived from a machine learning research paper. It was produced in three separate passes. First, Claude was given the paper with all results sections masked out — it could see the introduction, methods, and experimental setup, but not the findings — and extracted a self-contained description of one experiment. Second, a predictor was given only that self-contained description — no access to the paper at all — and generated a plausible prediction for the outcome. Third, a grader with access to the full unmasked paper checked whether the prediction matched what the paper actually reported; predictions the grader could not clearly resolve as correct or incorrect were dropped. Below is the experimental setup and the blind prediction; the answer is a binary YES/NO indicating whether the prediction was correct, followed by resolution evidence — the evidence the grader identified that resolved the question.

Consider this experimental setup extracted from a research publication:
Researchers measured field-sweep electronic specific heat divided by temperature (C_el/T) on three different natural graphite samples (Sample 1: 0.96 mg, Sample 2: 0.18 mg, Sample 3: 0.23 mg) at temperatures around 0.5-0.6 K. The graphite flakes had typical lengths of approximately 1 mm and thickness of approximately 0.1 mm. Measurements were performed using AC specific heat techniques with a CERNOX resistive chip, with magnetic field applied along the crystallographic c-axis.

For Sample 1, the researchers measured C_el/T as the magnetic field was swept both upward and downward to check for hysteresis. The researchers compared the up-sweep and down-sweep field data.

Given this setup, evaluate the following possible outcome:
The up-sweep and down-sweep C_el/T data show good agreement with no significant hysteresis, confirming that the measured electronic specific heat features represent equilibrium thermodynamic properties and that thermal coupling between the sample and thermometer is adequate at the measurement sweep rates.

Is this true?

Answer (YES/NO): YES